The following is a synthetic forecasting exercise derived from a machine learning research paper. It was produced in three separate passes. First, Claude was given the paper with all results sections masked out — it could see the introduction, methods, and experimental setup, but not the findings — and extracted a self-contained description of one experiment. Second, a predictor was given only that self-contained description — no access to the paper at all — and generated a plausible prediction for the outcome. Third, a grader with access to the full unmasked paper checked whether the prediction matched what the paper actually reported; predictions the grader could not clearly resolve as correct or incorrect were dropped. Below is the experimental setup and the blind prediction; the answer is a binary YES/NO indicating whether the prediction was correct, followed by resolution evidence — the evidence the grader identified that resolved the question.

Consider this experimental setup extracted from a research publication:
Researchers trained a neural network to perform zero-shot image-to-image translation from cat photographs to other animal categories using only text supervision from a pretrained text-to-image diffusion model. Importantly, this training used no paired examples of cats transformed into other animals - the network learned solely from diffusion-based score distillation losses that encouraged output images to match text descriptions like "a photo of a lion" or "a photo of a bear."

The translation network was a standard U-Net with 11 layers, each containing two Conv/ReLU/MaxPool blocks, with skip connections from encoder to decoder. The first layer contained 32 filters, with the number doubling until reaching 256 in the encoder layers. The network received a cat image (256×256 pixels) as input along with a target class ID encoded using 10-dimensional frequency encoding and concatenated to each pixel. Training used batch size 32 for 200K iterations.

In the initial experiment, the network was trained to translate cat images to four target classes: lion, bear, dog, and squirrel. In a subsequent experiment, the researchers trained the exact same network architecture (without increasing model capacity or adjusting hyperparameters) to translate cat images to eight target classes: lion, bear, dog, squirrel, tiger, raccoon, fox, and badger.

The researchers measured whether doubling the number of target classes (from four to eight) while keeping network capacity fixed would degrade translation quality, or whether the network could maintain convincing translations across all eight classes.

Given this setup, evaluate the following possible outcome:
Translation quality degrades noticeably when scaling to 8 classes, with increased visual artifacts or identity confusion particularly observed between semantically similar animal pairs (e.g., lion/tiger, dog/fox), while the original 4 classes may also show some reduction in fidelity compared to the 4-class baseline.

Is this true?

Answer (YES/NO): NO